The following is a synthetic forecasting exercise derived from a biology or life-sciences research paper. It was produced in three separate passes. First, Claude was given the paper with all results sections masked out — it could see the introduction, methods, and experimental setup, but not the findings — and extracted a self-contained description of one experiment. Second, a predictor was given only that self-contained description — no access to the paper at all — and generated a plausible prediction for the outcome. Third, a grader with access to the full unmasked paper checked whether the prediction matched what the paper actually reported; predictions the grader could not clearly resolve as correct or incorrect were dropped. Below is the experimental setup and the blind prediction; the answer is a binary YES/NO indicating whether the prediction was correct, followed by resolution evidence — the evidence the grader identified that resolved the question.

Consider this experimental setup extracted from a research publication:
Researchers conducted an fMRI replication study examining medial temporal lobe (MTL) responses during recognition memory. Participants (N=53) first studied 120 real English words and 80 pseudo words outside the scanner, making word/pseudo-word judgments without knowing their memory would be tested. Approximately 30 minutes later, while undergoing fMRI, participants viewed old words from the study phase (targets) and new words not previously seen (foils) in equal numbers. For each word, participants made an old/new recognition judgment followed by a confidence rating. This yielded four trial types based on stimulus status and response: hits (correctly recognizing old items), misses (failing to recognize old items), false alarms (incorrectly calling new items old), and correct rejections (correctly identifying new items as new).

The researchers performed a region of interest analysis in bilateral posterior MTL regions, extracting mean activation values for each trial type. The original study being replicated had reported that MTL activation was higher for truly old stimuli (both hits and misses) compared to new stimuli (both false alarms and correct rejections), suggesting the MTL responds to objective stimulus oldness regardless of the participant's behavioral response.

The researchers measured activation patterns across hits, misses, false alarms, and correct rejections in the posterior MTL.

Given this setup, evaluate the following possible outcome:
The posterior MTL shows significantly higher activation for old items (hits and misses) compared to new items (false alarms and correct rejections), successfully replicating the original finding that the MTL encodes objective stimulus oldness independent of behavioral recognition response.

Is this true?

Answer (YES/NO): NO